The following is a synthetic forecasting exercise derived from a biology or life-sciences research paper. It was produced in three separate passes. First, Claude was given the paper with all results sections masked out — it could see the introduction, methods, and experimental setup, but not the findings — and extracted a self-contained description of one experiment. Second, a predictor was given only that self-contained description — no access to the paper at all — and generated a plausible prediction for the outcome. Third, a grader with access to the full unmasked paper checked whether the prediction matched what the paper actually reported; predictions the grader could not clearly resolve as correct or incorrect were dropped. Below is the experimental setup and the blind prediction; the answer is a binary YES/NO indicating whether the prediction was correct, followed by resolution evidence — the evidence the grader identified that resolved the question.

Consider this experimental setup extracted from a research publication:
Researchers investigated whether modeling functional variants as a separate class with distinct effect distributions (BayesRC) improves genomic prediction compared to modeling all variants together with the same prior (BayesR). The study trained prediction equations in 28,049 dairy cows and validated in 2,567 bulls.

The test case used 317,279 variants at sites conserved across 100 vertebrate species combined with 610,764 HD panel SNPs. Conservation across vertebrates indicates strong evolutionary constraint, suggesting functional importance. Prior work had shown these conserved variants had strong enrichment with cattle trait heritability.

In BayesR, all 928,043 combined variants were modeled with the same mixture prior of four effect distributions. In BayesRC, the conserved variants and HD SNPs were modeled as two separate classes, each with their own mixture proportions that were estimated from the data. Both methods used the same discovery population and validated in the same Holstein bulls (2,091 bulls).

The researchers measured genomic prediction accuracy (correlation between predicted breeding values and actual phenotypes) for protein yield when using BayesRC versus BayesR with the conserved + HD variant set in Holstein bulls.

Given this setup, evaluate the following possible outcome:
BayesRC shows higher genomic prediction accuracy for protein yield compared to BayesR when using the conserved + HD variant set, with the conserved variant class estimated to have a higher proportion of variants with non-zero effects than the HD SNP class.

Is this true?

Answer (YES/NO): NO